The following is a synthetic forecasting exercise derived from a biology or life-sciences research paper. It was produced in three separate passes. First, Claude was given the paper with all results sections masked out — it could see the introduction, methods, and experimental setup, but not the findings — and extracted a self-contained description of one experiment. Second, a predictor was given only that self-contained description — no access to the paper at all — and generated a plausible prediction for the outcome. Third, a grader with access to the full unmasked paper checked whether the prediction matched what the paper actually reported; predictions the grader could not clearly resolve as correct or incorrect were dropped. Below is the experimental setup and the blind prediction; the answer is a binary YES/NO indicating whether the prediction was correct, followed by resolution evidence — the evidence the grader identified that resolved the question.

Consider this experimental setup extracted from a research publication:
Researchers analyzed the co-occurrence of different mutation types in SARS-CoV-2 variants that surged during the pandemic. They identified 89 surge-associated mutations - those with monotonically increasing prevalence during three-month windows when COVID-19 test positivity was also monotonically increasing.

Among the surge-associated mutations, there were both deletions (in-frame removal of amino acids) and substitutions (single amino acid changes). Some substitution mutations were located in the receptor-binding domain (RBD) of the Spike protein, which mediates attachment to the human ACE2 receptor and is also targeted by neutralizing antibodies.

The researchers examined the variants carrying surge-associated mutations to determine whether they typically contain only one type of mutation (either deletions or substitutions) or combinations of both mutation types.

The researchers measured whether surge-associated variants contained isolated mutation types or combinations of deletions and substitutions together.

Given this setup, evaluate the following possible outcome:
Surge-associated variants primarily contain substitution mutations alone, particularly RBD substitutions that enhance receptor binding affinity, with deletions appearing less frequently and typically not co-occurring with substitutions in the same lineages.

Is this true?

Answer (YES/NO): NO